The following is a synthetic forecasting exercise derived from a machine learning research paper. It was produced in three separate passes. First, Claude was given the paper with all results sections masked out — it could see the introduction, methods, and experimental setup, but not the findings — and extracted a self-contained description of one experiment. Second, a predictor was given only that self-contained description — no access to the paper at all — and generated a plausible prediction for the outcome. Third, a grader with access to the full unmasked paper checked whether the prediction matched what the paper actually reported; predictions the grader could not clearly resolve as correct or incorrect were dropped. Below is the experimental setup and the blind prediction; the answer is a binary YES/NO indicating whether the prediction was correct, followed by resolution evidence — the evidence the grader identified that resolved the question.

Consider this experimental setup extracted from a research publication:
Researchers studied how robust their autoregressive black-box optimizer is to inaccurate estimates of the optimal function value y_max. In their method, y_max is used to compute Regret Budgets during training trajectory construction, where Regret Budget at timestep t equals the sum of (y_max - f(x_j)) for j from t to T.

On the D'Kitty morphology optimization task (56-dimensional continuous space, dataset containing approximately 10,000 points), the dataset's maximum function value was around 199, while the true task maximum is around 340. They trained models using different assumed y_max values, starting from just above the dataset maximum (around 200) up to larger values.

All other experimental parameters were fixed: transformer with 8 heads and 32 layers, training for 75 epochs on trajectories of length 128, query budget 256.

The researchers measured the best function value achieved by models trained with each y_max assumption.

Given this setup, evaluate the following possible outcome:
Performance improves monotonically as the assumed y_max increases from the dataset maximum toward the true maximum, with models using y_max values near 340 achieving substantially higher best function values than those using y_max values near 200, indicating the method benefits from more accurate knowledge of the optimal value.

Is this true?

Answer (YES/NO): NO